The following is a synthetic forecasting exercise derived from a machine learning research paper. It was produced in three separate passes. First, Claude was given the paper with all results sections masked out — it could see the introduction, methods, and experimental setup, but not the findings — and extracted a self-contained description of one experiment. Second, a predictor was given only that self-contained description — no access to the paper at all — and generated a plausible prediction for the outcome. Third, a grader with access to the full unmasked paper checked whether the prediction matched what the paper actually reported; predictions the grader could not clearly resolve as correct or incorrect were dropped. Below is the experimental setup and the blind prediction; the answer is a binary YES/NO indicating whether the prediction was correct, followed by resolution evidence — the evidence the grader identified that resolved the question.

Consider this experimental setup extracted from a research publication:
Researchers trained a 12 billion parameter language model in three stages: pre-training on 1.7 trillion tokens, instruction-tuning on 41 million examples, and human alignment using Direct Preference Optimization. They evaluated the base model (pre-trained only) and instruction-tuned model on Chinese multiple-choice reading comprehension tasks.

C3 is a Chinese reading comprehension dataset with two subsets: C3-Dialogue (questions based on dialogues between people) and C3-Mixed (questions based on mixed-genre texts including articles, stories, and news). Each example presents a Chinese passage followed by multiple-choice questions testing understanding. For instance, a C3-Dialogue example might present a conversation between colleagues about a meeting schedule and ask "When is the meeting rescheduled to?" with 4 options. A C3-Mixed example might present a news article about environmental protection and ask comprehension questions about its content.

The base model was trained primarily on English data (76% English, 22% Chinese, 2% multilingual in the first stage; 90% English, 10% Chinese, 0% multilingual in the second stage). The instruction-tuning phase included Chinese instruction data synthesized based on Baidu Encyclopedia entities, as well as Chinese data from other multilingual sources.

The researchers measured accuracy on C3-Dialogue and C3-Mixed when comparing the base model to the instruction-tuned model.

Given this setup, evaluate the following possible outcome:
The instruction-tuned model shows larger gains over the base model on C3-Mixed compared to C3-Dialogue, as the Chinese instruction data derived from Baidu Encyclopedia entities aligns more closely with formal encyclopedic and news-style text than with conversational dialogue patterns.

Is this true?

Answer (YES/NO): NO